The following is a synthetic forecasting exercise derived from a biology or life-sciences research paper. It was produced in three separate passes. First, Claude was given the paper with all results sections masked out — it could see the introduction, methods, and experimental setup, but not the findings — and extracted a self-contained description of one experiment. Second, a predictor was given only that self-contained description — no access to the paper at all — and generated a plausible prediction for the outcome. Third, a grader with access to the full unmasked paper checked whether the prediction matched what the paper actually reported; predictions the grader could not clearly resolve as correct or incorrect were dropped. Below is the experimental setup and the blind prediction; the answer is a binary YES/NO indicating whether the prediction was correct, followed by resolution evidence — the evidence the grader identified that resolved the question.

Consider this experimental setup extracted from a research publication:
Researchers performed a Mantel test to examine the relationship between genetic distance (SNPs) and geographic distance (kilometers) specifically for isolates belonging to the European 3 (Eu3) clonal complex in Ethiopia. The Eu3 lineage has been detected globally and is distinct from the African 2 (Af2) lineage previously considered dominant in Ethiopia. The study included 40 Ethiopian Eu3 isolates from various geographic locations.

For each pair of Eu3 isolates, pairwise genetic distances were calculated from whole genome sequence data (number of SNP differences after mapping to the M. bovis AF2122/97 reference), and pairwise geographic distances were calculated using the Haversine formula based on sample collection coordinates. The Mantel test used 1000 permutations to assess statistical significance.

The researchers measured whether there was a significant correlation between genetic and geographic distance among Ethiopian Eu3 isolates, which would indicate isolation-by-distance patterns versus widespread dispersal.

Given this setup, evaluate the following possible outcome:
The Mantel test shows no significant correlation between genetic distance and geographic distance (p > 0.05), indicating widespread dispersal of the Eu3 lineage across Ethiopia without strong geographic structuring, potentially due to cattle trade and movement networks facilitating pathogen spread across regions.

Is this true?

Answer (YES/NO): NO